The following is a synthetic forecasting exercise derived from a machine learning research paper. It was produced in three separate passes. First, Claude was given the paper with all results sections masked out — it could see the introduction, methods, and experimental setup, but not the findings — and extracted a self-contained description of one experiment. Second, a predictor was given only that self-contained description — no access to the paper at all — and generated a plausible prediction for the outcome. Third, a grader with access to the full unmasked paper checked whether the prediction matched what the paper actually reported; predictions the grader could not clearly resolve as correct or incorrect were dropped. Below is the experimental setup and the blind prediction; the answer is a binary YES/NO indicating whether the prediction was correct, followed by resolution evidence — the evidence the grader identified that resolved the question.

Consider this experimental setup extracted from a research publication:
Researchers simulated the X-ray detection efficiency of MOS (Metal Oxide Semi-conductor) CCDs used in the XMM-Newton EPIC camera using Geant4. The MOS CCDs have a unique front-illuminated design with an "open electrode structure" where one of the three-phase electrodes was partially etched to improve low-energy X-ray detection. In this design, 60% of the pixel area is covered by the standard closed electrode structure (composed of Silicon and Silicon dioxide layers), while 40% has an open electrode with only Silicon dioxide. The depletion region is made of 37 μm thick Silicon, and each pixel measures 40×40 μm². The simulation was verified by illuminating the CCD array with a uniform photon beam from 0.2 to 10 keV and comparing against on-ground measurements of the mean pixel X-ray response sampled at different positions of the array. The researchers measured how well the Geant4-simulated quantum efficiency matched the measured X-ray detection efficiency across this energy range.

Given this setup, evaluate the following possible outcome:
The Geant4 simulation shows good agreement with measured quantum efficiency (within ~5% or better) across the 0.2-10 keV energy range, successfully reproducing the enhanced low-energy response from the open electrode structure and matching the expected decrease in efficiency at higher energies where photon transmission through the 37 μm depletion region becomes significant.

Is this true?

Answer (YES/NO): NO